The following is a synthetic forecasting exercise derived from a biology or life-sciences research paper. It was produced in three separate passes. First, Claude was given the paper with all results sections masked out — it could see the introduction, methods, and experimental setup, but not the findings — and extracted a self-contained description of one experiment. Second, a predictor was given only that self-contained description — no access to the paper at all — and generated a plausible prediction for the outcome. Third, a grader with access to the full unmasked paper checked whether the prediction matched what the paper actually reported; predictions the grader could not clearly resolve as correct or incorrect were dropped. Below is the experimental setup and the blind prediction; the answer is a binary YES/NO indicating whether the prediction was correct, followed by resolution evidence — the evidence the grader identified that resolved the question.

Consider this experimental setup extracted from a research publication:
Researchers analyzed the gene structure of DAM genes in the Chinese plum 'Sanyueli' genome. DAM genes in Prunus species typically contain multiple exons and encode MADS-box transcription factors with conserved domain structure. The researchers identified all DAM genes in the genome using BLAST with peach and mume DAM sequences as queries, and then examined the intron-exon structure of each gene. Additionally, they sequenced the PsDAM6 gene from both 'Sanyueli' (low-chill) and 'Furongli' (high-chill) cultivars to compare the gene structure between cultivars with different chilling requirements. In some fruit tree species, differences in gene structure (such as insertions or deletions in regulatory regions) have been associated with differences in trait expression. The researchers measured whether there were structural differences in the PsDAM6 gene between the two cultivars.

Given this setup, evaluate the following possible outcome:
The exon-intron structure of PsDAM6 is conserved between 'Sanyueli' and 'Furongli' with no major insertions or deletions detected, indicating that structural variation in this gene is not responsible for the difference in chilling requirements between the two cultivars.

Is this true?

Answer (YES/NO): NO